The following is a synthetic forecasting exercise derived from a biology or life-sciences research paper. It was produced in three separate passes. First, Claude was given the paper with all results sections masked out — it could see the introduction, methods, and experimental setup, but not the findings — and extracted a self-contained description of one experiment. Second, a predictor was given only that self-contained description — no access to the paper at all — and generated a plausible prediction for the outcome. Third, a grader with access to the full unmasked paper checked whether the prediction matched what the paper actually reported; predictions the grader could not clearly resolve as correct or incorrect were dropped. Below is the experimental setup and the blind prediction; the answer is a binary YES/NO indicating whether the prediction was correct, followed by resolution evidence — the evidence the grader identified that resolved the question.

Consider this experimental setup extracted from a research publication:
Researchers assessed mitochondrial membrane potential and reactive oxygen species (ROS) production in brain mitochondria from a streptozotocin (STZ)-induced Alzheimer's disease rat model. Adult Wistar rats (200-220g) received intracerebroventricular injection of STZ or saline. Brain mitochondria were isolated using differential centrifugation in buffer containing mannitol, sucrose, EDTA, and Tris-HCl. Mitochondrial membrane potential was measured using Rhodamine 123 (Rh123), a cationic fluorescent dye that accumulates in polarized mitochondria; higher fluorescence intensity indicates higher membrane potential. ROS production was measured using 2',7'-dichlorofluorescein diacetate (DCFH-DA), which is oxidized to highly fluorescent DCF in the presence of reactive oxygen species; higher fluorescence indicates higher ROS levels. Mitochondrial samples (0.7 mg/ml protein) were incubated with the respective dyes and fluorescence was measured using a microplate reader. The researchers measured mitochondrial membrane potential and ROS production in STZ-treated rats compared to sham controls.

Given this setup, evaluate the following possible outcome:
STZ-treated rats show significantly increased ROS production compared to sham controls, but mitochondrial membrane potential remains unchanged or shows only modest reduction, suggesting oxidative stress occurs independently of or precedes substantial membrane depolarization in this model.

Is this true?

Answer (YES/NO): NO